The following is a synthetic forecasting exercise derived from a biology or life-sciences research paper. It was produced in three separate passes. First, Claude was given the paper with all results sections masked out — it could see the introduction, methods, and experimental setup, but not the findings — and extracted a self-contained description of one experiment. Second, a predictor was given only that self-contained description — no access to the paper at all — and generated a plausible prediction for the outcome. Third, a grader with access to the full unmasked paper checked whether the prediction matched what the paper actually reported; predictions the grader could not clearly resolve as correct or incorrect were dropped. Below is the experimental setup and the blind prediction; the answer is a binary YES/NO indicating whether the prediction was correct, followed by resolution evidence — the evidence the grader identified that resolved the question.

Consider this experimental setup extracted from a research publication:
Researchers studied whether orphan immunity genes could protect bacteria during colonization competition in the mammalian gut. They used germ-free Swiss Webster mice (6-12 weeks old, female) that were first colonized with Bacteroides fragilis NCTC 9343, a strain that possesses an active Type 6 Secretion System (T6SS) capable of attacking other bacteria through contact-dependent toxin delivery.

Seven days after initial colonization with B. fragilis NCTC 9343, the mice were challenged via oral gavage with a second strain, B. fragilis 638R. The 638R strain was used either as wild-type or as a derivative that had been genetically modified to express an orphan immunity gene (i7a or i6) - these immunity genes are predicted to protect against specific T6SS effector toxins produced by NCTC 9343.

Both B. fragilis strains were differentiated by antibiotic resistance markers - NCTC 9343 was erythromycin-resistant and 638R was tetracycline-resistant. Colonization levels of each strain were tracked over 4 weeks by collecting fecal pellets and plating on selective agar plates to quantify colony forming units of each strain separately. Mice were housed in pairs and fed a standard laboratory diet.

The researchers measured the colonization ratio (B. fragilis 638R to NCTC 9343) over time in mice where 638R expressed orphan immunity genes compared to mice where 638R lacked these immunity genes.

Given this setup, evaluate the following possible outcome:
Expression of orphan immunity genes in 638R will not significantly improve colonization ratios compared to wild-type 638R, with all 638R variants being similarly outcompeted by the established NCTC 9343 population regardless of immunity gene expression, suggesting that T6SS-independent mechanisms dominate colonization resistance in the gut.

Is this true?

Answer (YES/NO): NO